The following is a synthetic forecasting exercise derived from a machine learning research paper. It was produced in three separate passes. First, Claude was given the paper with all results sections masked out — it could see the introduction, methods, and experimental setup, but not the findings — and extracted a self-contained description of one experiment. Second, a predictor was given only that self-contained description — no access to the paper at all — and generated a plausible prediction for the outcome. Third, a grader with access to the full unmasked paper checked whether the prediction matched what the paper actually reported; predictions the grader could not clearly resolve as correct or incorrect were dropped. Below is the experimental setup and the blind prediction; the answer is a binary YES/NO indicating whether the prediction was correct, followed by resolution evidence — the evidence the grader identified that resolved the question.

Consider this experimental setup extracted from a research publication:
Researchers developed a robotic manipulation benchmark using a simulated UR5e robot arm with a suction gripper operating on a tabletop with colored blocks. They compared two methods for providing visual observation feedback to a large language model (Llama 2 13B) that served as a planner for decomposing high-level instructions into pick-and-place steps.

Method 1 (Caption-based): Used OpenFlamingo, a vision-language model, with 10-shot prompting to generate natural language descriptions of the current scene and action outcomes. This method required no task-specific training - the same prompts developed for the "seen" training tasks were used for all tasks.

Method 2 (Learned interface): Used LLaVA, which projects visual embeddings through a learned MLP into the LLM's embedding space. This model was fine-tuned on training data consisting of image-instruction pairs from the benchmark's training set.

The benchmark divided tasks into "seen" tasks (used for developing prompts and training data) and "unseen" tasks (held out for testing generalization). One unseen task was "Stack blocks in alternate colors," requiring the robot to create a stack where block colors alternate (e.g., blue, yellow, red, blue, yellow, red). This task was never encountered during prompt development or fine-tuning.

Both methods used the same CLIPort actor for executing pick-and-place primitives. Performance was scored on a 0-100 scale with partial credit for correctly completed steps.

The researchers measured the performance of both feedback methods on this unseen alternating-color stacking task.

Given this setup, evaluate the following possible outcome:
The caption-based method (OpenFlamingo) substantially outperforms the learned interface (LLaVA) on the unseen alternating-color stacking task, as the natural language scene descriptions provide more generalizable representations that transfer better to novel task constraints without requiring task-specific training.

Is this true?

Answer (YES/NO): YES